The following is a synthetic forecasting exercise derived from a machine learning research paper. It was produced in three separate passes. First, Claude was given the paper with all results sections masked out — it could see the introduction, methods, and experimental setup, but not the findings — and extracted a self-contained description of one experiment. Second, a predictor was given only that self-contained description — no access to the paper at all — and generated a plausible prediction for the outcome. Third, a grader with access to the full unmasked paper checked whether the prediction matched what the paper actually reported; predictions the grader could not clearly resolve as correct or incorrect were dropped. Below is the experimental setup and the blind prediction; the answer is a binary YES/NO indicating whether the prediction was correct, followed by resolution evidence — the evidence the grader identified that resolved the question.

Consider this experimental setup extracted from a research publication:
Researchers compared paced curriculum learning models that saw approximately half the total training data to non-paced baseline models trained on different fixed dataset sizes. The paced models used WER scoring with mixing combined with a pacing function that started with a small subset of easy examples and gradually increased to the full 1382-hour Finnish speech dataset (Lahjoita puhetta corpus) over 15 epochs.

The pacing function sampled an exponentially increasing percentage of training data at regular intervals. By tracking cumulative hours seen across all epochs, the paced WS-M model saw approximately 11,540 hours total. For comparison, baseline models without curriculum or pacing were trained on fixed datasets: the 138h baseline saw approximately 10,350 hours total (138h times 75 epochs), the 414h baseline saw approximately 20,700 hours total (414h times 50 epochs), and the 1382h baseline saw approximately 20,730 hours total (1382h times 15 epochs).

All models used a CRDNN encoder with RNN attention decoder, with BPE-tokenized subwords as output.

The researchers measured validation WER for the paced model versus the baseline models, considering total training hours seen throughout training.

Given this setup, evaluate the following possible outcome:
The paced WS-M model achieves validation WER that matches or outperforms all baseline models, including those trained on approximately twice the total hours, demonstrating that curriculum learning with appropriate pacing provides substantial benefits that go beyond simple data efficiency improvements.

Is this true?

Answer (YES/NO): YES